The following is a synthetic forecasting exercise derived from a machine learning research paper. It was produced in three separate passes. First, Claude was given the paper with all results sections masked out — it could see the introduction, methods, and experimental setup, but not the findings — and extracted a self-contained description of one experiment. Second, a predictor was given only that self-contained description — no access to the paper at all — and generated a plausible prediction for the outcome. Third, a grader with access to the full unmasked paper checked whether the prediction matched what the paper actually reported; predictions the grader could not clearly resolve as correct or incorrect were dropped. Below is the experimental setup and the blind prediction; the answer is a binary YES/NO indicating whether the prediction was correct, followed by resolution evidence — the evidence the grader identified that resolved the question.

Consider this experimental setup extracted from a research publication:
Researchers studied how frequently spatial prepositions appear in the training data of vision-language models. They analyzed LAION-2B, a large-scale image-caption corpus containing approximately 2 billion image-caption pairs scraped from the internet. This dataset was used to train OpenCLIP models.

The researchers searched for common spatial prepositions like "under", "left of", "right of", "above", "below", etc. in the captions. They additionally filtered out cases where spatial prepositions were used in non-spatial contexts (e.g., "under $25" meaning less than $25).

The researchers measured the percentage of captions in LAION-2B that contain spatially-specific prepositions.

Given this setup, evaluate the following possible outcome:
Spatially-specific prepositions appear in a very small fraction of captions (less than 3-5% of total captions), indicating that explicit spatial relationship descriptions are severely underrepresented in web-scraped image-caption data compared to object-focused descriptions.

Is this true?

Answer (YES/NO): YES